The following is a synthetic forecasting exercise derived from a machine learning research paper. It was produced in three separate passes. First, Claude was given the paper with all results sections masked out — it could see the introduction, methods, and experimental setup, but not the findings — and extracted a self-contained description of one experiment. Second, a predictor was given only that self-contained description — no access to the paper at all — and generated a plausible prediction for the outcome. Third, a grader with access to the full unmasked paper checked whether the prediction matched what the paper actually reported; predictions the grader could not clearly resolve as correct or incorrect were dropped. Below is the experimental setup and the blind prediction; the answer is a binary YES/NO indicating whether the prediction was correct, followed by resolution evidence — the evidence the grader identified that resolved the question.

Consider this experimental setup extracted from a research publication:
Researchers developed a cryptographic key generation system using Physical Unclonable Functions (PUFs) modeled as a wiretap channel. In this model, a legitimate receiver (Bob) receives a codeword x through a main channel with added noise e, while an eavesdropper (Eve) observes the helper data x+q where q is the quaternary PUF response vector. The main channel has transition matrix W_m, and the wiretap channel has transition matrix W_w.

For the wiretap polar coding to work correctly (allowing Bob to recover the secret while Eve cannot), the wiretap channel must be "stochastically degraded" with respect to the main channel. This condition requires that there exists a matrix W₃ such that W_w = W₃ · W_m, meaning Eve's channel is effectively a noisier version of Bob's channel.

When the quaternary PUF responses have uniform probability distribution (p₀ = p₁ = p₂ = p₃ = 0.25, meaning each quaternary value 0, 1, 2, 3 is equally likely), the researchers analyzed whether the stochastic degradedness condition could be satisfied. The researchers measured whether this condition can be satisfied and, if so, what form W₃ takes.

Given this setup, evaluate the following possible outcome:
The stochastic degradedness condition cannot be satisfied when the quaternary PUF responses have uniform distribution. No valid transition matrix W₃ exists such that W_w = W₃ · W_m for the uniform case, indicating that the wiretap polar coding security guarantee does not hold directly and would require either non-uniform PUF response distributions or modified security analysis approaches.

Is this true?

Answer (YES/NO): NO